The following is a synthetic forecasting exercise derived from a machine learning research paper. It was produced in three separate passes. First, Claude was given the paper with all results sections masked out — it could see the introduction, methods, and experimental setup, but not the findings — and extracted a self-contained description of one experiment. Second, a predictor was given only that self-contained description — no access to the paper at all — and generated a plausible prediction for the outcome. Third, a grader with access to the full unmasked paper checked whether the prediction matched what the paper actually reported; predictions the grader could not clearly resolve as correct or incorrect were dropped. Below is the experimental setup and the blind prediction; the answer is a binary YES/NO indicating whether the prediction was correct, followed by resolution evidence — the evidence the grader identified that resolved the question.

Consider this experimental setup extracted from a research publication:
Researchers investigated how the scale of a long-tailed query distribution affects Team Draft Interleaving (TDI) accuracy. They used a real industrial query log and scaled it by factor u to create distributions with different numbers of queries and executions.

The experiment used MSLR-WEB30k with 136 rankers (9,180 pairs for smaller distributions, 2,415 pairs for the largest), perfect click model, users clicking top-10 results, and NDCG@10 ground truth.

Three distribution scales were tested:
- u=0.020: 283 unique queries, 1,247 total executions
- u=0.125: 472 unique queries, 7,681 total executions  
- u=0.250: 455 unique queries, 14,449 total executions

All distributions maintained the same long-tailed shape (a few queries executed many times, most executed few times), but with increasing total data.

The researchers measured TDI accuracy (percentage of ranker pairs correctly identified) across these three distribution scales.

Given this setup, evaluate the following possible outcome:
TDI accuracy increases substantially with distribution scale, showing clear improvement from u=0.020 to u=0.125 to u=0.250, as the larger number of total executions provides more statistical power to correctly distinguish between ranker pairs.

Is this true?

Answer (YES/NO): NO